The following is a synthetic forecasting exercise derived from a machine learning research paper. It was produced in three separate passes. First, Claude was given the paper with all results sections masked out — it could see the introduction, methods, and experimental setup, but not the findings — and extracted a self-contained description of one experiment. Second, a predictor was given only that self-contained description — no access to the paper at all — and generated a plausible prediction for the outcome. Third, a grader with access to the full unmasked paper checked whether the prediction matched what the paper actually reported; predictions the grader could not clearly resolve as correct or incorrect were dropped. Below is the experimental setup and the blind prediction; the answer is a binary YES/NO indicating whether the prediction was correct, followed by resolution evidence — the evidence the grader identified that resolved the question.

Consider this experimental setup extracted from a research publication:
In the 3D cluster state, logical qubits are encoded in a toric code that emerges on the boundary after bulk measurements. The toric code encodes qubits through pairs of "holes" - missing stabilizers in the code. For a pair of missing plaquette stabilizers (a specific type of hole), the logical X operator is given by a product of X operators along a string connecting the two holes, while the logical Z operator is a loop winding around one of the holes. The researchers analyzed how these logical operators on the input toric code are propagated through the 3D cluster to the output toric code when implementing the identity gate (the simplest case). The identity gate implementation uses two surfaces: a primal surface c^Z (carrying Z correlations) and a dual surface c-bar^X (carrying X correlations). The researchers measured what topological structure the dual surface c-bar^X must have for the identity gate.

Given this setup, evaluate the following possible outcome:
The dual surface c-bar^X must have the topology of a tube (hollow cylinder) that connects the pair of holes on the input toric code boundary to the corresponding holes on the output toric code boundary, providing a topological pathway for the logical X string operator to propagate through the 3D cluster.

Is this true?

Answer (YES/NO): NO